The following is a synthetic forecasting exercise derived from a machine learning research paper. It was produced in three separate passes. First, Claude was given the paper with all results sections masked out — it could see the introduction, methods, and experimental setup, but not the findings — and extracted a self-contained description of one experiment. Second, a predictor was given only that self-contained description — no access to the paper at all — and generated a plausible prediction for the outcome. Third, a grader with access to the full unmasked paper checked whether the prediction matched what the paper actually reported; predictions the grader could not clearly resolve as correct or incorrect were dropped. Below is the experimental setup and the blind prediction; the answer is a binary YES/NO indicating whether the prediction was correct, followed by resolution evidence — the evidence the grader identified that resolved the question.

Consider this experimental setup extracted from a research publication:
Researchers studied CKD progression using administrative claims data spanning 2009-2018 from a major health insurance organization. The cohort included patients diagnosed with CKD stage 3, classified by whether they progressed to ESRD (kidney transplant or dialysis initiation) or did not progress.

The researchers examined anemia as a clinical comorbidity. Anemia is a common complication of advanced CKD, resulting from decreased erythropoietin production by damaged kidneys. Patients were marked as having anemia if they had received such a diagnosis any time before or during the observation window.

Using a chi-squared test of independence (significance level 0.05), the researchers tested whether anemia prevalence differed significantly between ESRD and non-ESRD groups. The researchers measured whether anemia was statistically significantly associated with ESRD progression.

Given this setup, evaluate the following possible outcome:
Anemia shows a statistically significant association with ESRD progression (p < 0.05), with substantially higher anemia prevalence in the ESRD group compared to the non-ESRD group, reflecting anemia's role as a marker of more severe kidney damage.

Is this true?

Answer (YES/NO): NO